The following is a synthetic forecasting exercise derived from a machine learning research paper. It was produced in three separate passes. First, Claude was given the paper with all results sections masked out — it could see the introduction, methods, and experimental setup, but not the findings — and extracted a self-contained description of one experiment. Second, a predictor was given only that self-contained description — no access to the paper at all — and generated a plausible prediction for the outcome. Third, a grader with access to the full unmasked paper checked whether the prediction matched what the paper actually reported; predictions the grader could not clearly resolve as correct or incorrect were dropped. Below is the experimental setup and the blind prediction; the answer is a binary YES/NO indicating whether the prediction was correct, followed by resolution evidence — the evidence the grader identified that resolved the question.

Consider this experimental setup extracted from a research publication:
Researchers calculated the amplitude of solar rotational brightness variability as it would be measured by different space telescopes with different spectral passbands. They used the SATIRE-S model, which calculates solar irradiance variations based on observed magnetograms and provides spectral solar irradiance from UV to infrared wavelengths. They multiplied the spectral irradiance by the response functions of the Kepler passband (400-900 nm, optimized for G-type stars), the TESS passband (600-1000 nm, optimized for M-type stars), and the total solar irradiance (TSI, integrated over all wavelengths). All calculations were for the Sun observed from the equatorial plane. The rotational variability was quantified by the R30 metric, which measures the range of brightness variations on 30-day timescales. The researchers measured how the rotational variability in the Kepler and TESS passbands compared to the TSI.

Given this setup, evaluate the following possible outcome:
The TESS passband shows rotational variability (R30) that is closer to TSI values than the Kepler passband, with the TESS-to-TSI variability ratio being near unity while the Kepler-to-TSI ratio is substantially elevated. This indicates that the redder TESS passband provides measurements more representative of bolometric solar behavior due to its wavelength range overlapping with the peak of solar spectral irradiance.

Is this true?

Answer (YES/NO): YES